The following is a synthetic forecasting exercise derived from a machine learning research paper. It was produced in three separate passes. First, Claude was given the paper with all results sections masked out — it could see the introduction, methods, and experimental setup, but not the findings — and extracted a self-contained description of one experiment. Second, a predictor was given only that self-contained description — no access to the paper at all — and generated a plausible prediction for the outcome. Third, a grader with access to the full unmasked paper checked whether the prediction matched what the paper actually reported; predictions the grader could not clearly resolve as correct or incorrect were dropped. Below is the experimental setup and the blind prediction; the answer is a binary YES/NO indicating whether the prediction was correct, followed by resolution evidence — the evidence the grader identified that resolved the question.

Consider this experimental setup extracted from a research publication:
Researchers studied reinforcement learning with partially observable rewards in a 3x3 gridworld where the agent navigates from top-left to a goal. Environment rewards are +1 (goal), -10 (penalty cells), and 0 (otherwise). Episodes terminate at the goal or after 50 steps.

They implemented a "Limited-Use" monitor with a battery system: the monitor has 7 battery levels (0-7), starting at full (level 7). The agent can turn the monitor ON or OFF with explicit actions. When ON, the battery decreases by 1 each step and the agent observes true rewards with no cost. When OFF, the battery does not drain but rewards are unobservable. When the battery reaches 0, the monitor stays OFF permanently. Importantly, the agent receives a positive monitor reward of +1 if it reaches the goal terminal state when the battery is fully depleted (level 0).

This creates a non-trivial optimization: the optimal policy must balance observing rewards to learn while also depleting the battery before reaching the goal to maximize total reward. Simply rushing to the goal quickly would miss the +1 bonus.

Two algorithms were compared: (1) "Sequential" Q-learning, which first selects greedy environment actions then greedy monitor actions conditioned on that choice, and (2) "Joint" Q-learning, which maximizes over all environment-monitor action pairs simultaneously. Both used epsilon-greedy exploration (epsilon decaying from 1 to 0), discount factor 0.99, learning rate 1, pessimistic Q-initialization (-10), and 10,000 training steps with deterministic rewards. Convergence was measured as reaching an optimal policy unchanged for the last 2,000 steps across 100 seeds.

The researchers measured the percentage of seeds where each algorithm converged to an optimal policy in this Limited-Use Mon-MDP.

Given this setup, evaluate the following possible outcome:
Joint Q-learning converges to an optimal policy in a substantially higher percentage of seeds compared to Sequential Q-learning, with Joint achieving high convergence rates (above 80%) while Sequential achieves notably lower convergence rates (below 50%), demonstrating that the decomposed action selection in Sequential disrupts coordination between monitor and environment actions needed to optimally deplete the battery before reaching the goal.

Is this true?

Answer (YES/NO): YES